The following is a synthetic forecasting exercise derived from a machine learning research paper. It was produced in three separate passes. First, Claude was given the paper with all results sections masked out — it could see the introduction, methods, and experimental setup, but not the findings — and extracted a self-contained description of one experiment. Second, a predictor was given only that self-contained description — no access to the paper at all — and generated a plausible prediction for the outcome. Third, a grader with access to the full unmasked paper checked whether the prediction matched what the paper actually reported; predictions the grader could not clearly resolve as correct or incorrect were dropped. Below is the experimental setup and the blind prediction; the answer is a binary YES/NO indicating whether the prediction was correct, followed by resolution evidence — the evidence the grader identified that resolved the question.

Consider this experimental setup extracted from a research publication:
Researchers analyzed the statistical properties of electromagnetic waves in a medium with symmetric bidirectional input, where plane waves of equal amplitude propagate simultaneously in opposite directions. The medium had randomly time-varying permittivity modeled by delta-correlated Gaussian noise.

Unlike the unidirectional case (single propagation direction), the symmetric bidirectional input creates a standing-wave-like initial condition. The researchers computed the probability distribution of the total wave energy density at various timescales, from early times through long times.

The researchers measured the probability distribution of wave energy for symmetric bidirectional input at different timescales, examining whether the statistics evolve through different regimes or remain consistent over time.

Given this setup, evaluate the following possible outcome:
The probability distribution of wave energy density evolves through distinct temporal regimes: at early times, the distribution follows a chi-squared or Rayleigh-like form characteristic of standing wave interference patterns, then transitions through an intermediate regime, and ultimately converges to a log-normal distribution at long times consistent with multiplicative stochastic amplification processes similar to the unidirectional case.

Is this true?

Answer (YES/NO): NO